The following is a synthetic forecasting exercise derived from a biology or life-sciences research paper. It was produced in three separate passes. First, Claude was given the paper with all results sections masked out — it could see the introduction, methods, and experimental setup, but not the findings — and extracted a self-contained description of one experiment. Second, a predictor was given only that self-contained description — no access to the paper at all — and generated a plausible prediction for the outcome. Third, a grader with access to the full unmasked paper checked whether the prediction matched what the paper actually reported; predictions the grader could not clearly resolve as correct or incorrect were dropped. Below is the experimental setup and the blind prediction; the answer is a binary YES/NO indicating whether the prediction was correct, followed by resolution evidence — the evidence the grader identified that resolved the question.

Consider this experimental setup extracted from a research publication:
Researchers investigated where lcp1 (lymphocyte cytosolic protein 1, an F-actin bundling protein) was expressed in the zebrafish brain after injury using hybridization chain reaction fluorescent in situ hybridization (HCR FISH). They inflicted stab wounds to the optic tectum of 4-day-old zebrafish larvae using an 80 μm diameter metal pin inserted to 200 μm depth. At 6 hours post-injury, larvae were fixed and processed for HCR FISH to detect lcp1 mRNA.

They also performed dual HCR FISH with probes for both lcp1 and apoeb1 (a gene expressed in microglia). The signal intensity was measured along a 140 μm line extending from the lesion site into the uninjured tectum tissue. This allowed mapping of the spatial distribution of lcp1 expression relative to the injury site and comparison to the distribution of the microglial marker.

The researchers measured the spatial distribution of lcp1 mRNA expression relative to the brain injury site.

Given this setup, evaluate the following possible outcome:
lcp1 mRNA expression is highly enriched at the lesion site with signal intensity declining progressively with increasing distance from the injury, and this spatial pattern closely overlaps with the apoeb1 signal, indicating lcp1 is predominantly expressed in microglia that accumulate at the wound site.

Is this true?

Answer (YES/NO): YES